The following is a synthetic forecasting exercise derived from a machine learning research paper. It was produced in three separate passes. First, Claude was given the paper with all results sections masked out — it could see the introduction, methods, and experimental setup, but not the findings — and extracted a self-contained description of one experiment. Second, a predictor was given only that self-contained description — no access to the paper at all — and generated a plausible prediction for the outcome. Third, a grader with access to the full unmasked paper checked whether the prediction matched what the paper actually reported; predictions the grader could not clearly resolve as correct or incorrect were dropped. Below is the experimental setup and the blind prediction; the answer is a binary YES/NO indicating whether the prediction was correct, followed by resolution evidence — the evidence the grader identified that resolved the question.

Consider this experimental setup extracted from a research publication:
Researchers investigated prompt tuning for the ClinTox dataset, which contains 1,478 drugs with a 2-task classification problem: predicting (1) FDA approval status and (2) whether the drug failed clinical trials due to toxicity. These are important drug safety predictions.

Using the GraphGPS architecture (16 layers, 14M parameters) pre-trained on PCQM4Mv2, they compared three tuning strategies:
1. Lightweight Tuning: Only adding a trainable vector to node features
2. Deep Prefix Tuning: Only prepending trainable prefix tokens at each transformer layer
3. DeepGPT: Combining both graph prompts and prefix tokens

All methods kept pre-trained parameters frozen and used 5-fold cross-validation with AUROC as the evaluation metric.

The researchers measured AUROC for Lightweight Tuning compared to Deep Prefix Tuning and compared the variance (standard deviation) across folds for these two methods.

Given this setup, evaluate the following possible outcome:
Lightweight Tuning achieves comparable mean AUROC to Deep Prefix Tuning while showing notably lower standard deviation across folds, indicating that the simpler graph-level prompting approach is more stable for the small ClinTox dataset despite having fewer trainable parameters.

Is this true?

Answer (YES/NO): NO